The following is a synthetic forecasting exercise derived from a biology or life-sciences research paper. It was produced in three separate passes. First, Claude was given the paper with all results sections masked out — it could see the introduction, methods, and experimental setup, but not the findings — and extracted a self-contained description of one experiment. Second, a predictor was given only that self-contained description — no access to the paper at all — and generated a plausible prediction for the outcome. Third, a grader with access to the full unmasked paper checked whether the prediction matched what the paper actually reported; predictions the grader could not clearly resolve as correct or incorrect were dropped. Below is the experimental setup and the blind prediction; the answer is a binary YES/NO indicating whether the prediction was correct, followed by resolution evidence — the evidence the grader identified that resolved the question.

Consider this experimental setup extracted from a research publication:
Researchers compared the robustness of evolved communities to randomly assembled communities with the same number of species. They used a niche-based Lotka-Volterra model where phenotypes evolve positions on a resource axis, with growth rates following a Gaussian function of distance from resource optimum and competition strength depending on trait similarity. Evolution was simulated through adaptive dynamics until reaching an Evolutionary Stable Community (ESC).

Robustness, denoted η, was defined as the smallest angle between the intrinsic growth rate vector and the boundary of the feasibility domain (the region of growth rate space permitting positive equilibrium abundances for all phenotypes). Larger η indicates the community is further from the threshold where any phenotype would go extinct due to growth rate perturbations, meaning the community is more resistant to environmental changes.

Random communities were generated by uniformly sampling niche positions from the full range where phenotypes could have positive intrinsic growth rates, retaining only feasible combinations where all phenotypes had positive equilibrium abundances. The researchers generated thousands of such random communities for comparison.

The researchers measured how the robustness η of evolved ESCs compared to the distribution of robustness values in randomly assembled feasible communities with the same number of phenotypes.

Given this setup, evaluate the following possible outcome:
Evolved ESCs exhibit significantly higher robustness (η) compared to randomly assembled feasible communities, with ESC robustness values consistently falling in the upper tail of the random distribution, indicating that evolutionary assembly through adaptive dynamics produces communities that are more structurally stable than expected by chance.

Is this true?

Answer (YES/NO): NO